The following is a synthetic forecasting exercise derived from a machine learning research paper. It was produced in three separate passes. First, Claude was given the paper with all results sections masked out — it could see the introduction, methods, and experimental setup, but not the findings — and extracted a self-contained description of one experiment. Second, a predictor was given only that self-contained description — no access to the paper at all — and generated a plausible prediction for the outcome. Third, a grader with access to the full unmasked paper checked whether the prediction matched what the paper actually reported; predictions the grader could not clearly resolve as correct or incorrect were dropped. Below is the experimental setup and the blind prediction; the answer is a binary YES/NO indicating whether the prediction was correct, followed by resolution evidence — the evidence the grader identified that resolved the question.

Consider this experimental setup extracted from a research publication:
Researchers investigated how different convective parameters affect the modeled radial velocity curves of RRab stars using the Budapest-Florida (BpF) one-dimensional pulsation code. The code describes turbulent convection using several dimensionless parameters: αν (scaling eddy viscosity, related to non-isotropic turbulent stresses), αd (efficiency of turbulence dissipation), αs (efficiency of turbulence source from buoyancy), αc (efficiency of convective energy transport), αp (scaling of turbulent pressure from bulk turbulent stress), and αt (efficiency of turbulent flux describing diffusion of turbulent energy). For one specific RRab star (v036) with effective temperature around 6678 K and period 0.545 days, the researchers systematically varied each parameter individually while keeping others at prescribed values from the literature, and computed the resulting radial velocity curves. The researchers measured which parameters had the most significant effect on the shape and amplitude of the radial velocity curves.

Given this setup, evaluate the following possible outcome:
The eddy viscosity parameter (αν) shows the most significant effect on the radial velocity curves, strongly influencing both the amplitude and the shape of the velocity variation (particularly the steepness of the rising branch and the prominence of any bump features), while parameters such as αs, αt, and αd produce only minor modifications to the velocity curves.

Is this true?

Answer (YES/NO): NO